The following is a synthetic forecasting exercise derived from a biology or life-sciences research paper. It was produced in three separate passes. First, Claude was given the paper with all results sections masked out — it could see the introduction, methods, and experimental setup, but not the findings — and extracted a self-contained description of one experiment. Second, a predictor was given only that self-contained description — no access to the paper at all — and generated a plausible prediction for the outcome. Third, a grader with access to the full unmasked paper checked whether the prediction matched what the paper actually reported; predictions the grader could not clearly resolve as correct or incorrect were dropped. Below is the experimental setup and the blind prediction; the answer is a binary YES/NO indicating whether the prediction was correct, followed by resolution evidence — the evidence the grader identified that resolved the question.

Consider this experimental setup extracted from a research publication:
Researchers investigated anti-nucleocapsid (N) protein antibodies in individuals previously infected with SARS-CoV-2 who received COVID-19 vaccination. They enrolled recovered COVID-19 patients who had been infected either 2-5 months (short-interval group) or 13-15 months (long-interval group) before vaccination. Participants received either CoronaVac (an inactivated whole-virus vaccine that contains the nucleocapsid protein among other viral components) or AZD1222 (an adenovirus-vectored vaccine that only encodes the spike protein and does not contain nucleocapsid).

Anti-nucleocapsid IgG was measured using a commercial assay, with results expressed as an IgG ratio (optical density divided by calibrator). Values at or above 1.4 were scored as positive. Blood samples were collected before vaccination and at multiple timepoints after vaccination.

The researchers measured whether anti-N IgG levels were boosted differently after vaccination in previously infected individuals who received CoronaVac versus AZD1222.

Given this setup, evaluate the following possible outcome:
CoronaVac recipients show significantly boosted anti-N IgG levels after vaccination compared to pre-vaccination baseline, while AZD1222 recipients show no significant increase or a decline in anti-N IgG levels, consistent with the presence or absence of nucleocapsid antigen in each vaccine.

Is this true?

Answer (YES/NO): NO